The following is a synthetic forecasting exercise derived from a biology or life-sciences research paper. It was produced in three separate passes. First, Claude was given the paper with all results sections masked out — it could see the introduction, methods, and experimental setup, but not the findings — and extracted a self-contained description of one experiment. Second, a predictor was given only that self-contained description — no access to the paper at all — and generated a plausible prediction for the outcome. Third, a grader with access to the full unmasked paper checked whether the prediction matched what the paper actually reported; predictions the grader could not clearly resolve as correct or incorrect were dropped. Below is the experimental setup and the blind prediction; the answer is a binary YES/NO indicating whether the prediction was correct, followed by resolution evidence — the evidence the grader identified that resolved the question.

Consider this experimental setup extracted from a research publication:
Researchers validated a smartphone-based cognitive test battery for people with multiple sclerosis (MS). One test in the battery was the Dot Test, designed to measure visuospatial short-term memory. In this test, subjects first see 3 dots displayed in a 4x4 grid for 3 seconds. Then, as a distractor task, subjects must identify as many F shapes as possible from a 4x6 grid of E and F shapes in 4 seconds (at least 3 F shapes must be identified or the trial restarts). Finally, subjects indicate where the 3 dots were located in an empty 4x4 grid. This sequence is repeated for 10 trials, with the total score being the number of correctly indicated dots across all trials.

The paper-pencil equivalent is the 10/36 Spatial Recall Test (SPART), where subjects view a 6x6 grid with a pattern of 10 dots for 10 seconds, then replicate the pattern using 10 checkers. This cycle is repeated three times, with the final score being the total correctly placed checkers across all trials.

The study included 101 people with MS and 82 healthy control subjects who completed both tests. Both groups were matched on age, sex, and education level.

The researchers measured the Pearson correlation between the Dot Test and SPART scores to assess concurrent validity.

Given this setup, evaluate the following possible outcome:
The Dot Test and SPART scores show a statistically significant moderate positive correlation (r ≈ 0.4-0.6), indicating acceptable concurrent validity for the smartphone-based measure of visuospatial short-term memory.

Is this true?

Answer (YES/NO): NO